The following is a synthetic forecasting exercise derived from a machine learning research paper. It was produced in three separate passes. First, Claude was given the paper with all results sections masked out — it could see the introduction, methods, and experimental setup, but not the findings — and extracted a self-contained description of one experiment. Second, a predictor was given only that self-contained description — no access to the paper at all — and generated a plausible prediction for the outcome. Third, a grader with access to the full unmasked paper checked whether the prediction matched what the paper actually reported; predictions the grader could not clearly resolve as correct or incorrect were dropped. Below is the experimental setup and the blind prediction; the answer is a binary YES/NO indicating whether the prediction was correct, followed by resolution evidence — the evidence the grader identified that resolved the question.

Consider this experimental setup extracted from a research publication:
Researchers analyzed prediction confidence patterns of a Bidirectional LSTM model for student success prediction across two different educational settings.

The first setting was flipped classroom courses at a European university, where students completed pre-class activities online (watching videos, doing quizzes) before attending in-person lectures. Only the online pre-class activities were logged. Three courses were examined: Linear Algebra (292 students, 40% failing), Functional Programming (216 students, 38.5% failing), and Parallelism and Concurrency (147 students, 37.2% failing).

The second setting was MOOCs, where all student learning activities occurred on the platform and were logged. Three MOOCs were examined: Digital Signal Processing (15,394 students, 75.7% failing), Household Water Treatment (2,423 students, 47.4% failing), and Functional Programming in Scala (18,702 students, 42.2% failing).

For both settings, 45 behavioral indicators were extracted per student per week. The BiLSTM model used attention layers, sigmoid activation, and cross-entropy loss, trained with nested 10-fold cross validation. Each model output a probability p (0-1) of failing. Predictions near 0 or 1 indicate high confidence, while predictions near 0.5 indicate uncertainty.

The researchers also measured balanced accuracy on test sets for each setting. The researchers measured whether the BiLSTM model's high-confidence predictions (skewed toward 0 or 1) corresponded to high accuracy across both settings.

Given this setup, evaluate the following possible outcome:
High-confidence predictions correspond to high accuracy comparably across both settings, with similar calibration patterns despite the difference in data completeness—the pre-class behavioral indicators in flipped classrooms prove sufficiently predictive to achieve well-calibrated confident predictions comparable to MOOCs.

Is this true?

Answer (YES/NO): NO